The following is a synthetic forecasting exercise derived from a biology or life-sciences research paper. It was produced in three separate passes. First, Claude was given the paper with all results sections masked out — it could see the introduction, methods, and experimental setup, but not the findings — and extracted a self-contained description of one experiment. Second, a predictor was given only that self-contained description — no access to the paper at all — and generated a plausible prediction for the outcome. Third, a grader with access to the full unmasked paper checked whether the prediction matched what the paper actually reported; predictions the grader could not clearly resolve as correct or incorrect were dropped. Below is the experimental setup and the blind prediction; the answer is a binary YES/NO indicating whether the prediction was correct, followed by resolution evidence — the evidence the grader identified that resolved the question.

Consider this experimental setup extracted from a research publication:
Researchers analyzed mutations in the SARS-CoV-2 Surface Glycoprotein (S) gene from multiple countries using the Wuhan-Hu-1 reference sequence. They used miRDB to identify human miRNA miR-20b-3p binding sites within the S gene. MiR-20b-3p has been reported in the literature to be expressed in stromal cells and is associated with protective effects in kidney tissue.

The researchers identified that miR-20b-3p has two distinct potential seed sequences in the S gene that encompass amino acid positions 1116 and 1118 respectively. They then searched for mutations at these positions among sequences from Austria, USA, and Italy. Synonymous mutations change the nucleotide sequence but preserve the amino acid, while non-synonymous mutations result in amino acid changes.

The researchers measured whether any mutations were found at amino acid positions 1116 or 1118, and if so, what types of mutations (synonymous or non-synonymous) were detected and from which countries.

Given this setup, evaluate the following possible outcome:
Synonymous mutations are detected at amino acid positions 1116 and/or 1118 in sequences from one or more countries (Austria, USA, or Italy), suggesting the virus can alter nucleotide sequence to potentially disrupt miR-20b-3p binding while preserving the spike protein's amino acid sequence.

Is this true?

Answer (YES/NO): YES